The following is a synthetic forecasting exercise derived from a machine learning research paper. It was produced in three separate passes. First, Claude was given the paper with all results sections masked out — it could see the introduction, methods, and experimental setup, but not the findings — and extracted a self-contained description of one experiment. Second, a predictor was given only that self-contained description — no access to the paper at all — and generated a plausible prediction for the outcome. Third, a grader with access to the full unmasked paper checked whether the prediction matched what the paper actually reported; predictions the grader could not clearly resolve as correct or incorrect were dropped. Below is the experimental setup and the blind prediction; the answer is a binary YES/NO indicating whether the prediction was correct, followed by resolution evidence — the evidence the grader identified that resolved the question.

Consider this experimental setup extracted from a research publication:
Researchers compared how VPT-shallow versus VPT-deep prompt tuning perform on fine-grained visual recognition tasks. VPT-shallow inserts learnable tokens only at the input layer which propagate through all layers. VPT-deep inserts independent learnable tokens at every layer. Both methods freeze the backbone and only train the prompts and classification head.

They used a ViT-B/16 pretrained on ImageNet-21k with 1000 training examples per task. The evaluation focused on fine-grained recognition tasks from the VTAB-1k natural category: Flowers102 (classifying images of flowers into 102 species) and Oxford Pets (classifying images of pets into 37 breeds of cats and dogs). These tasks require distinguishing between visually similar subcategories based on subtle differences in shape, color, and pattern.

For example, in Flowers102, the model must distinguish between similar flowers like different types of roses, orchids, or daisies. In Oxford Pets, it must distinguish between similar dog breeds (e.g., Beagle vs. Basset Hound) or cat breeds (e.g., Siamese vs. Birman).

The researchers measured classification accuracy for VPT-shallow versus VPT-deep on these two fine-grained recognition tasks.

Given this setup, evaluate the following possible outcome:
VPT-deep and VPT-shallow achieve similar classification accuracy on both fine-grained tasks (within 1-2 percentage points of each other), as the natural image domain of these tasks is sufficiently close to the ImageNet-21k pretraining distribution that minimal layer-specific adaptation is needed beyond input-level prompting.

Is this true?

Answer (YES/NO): YES